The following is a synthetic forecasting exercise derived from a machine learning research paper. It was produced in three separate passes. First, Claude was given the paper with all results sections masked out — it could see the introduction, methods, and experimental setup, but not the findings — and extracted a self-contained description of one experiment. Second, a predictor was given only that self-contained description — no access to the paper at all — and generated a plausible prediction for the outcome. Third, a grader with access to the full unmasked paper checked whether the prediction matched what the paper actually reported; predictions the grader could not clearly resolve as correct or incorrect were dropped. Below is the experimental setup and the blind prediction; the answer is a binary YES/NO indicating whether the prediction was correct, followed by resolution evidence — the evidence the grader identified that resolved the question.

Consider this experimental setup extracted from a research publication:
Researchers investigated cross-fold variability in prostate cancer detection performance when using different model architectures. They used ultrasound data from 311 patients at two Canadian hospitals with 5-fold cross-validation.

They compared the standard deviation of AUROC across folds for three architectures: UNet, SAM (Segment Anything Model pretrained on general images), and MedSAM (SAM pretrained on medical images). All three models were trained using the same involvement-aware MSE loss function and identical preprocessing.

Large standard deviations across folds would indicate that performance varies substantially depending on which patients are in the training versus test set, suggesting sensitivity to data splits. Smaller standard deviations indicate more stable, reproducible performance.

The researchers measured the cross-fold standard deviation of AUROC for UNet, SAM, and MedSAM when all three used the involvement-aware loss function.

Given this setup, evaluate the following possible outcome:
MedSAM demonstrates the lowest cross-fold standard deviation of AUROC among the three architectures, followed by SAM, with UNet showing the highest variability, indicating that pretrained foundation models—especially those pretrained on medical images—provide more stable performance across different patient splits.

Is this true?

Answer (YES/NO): NO